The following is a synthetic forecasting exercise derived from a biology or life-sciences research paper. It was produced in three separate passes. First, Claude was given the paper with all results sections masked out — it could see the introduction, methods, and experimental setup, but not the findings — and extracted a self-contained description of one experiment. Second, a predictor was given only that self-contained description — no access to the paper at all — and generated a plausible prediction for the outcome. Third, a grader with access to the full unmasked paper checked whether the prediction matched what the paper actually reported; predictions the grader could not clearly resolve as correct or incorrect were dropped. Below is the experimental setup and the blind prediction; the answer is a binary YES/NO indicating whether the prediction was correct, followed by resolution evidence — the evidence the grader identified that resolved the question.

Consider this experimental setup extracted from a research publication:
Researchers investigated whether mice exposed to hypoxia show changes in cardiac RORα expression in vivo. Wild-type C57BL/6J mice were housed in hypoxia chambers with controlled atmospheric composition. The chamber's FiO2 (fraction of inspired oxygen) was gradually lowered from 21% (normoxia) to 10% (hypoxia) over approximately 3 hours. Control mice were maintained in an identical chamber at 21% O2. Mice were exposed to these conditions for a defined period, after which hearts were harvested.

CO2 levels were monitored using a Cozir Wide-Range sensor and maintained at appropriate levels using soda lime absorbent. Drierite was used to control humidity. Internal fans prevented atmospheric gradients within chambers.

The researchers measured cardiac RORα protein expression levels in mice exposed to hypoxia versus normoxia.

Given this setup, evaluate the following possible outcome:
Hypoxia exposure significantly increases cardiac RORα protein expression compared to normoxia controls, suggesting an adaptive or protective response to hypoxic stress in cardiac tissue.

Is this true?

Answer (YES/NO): YES